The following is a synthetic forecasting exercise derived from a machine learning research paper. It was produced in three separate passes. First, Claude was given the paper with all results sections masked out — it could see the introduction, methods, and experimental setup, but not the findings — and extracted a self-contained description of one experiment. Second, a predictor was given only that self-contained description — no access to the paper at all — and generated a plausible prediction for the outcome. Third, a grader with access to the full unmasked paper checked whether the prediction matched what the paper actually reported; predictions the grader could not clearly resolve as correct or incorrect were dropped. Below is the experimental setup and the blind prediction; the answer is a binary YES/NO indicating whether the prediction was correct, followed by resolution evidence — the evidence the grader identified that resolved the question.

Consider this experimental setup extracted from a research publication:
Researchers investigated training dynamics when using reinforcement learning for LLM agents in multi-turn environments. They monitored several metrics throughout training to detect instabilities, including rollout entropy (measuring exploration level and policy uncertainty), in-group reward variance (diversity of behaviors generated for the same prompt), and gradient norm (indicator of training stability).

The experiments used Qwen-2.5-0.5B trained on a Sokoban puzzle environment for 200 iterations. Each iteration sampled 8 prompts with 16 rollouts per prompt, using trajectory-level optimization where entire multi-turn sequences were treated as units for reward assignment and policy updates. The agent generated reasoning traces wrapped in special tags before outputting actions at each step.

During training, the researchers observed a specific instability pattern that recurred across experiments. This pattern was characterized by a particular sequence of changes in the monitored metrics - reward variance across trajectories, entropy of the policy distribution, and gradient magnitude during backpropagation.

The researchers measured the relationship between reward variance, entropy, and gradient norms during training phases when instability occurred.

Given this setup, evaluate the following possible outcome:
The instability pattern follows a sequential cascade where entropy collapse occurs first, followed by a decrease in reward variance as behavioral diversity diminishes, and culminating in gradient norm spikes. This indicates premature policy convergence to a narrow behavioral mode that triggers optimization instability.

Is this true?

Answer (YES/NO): NO